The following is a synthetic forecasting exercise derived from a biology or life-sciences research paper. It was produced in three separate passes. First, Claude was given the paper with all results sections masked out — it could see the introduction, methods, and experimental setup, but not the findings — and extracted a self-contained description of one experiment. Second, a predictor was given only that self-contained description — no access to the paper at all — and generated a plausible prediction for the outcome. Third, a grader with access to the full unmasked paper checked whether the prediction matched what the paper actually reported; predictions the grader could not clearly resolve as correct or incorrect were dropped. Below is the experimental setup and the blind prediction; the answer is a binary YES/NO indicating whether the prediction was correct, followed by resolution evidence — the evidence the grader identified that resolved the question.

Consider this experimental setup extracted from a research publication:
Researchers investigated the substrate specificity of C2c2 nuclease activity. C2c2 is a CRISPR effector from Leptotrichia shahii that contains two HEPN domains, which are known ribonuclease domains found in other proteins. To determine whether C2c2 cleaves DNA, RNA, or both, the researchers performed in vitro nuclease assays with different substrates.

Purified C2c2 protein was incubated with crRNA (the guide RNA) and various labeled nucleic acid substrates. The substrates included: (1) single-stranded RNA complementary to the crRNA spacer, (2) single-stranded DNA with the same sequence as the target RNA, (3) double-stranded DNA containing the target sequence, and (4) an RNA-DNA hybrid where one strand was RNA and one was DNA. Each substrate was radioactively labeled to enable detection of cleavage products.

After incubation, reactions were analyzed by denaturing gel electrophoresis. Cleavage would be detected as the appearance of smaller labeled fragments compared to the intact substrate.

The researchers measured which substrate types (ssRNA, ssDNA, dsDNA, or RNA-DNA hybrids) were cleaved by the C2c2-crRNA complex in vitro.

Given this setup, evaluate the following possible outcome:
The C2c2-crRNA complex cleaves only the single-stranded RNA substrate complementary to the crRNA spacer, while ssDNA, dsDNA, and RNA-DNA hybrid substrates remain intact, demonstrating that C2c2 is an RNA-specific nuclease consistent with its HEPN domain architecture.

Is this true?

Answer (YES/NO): YES